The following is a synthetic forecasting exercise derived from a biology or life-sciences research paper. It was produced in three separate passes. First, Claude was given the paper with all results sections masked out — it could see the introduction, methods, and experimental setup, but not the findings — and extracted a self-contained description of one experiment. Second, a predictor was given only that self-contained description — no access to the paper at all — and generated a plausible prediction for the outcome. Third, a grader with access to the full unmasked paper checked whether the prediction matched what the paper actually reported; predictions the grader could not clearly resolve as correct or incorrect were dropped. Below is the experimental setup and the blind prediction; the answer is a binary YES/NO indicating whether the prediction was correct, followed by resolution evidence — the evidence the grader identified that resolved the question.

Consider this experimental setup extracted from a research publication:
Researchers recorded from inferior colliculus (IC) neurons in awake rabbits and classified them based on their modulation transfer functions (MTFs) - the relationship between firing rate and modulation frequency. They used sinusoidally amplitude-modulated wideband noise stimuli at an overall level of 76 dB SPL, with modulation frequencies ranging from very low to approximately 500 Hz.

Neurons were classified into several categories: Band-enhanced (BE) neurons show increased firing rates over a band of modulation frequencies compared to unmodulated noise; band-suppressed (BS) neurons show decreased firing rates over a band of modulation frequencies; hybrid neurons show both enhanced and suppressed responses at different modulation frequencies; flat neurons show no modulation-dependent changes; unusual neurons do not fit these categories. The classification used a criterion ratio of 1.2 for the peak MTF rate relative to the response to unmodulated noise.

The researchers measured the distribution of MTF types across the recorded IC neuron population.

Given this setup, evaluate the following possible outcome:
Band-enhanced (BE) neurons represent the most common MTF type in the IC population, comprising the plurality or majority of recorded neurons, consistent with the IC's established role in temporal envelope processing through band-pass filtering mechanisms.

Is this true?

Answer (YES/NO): NO